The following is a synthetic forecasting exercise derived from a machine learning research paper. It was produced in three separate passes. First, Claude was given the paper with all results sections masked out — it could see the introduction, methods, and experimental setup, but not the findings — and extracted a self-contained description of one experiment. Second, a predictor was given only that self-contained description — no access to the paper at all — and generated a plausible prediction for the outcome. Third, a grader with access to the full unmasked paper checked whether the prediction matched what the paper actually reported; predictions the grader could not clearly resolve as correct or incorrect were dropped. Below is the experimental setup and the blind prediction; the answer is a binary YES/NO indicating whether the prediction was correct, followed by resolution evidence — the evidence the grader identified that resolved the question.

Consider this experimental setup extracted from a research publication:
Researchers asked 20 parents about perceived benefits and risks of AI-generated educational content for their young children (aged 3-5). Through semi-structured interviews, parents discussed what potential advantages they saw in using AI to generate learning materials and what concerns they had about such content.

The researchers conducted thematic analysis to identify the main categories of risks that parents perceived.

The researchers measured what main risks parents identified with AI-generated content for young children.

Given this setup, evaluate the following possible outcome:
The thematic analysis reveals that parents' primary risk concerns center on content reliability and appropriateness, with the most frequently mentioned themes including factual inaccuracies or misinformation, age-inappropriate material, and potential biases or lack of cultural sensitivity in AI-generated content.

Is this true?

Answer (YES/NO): NO